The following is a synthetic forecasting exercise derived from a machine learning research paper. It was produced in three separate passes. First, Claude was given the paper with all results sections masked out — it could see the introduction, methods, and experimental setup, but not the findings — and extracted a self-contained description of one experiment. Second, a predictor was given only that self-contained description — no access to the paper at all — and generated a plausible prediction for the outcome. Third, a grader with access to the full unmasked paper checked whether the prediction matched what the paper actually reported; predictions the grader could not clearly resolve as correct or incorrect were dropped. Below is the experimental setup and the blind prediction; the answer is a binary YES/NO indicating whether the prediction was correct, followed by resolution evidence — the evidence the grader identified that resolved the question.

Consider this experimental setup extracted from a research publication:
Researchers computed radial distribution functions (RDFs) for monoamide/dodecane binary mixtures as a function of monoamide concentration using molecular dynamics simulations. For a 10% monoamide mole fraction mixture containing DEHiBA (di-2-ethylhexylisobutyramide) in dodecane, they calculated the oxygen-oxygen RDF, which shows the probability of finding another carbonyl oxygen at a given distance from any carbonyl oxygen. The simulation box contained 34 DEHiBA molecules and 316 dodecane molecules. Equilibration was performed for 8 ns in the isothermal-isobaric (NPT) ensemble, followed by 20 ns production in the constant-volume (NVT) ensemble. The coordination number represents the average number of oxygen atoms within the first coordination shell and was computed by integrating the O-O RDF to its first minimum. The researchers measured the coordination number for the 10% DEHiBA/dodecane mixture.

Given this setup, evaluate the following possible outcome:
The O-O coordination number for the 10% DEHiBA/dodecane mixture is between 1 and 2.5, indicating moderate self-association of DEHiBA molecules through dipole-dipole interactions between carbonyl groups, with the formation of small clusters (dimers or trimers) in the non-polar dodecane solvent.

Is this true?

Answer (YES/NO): NO